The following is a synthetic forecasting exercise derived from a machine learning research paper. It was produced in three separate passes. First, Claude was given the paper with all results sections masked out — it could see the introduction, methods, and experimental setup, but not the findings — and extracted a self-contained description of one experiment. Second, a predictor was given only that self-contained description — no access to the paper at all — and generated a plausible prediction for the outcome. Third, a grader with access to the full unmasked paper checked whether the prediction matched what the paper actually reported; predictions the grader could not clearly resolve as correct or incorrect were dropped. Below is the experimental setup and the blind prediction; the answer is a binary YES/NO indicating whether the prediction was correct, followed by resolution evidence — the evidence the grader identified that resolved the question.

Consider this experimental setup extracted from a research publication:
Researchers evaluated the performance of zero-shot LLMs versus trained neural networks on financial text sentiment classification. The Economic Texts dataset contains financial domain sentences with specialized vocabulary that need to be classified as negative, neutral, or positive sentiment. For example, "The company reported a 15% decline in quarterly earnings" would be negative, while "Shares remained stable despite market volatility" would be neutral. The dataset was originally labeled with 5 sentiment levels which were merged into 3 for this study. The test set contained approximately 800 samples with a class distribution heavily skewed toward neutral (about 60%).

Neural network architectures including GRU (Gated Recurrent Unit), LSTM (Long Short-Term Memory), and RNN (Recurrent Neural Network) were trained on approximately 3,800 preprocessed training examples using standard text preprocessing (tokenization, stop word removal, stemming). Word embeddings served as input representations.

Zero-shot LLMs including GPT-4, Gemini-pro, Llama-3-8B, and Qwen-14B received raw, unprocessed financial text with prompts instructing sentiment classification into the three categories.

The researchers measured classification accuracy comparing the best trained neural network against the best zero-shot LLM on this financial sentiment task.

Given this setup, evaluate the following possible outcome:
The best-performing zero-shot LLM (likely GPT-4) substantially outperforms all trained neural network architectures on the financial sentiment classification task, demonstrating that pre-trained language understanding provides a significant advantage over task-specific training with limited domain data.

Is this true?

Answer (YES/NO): YES